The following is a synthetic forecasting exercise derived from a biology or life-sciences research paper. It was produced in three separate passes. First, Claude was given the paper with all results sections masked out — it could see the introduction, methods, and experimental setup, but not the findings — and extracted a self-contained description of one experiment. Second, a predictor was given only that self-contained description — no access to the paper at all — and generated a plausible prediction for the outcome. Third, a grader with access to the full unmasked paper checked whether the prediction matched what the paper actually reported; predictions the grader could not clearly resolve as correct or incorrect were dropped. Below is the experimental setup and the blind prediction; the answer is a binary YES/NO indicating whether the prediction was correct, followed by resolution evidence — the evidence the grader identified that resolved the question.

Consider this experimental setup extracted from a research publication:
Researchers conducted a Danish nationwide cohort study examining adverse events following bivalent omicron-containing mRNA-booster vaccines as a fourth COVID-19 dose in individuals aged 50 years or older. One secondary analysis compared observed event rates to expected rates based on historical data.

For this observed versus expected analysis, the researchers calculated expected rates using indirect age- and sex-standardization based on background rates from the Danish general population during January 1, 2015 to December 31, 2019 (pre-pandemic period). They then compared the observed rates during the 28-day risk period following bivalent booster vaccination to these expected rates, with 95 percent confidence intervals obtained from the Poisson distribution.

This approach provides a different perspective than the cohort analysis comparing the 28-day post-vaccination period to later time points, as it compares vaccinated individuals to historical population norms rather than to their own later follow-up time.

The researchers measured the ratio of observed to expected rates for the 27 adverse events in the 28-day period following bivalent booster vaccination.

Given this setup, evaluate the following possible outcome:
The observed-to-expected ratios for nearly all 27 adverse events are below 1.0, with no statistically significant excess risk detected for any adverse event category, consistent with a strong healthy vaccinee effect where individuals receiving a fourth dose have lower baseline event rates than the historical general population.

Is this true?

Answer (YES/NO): NO